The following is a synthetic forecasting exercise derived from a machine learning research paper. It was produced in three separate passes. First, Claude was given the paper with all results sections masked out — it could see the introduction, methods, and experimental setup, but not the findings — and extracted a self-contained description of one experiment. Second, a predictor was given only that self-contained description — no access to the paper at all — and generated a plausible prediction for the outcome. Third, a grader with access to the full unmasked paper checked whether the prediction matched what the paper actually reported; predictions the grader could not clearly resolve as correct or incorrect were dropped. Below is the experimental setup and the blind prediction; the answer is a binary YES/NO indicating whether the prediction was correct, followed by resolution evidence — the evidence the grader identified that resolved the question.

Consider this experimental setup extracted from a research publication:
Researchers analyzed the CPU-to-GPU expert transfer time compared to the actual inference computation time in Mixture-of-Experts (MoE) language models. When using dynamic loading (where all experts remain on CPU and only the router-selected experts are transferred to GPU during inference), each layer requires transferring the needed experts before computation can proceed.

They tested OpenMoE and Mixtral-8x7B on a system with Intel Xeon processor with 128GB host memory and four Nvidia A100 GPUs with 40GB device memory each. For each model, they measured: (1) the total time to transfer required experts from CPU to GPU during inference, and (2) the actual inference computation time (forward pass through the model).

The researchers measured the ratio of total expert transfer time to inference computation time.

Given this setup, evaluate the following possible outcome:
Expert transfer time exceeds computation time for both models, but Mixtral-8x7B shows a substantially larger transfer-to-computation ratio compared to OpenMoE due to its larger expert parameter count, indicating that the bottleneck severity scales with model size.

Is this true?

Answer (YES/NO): NO